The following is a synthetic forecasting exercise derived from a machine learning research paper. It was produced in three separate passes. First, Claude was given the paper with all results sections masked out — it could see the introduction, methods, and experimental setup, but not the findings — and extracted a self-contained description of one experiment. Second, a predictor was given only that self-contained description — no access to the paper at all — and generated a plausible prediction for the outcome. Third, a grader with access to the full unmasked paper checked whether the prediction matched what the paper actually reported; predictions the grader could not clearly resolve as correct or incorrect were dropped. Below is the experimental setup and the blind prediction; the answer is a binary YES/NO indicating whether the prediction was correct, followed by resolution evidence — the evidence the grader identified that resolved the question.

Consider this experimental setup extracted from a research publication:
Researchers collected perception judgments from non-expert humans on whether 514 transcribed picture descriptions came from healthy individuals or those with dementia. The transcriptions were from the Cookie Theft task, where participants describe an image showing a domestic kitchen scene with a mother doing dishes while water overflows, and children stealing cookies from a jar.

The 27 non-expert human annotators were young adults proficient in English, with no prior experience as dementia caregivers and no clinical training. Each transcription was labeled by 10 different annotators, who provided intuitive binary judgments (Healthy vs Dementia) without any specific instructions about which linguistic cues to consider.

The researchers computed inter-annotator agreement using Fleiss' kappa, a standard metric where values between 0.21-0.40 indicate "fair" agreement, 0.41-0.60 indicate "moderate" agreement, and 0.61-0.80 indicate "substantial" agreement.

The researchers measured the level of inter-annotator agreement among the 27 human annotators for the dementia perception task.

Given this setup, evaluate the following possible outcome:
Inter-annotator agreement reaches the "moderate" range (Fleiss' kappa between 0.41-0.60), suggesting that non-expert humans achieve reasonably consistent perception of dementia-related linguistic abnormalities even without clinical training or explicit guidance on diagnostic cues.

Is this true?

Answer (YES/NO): NO